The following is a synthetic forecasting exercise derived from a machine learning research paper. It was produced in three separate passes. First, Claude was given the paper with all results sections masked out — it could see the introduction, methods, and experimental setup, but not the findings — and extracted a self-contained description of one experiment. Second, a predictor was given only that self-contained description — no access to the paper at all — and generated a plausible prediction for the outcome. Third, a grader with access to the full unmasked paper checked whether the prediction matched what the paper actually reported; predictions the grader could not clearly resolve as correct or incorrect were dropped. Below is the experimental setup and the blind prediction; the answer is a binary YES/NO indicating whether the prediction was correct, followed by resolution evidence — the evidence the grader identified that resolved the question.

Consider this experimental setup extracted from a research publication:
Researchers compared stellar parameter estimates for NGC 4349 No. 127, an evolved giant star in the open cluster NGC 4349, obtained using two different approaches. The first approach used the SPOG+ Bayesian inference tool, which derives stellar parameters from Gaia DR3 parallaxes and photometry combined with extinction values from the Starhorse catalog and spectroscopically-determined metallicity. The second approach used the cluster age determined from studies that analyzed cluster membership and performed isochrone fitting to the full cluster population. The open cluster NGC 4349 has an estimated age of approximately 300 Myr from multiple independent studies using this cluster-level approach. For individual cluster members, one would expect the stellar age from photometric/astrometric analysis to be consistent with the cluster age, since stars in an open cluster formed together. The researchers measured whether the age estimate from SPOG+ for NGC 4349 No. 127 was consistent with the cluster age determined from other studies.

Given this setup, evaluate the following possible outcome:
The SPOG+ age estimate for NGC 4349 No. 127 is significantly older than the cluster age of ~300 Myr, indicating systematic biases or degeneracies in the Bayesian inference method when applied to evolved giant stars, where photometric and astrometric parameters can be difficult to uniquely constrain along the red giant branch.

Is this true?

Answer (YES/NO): YES